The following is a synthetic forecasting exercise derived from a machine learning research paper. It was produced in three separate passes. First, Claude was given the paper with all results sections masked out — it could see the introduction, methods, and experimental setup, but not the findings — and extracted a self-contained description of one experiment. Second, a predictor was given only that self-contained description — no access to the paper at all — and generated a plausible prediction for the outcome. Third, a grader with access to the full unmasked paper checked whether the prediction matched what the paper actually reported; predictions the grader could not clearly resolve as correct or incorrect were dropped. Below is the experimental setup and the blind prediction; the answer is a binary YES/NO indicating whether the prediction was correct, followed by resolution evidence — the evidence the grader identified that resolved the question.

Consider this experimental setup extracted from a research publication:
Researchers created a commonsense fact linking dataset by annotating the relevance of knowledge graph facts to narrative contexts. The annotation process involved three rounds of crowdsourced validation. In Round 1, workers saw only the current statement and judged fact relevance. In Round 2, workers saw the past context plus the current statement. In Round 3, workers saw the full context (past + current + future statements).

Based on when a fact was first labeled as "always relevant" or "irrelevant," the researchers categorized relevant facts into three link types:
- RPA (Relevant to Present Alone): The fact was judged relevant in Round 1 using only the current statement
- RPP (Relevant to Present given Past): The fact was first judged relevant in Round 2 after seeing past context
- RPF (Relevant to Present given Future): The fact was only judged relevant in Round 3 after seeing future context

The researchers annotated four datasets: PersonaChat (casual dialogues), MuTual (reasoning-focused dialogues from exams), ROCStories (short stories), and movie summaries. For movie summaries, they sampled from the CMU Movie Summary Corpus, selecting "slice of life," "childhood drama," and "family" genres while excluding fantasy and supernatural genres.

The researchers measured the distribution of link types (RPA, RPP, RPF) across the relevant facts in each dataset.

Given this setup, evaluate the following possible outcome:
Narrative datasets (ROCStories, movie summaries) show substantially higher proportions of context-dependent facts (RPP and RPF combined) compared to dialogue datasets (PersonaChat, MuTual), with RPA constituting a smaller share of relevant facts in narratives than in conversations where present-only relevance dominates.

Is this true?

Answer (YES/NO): NO